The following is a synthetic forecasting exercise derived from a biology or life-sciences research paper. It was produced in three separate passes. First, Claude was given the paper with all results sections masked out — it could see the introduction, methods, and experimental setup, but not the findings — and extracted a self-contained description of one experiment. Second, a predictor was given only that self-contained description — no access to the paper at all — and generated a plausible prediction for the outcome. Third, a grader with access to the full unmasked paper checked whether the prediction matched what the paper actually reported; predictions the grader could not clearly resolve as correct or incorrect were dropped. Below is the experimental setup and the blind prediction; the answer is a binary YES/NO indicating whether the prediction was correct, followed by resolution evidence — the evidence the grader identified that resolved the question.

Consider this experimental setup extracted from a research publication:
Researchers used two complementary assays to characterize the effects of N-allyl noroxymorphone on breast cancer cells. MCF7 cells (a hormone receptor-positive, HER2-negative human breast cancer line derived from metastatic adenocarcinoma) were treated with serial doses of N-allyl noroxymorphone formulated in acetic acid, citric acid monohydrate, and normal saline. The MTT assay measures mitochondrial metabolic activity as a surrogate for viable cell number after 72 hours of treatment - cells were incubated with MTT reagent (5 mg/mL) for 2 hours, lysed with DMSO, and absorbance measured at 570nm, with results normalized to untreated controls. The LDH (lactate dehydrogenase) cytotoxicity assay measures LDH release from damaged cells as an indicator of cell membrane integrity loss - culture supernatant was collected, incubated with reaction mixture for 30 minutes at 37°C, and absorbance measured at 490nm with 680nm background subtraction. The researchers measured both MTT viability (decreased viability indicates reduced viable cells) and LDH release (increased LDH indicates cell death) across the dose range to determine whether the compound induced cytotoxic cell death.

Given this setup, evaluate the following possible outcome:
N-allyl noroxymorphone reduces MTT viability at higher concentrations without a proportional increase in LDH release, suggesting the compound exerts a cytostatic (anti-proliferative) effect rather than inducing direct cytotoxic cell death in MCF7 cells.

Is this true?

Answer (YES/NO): YES